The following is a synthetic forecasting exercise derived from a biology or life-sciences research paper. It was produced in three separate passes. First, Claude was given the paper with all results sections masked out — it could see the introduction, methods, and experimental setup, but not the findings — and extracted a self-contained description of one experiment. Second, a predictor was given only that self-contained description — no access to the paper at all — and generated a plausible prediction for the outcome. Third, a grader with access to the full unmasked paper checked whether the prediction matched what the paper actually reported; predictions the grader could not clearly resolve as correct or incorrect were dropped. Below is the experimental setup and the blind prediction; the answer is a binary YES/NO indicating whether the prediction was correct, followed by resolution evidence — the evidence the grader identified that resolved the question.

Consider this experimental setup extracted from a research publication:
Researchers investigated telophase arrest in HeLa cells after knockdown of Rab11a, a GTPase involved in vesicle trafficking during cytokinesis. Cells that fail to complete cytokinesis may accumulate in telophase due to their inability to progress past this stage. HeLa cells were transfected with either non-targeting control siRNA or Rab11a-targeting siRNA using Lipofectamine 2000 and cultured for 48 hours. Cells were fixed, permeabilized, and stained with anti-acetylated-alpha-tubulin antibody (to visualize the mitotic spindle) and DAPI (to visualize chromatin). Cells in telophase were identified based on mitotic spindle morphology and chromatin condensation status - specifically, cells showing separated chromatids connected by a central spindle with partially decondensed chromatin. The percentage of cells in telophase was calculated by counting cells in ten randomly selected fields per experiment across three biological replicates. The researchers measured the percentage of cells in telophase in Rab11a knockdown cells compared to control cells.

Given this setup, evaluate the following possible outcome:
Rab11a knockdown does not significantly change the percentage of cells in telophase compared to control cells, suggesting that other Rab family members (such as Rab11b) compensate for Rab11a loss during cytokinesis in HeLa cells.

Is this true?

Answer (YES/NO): YES